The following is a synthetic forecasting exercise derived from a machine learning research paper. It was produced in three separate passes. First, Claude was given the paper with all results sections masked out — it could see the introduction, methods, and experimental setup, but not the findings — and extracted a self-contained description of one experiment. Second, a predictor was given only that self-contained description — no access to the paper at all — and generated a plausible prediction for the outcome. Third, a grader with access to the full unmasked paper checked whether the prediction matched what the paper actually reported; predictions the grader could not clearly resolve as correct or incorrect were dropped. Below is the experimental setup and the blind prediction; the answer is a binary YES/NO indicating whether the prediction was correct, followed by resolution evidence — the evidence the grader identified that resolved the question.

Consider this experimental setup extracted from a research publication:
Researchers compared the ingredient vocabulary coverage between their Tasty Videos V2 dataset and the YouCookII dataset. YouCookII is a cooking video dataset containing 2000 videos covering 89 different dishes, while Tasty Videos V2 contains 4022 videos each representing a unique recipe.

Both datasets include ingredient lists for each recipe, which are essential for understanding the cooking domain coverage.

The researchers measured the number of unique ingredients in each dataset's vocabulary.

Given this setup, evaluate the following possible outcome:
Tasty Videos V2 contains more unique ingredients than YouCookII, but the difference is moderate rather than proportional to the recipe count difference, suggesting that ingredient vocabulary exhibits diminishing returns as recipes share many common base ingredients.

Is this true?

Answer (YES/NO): YES